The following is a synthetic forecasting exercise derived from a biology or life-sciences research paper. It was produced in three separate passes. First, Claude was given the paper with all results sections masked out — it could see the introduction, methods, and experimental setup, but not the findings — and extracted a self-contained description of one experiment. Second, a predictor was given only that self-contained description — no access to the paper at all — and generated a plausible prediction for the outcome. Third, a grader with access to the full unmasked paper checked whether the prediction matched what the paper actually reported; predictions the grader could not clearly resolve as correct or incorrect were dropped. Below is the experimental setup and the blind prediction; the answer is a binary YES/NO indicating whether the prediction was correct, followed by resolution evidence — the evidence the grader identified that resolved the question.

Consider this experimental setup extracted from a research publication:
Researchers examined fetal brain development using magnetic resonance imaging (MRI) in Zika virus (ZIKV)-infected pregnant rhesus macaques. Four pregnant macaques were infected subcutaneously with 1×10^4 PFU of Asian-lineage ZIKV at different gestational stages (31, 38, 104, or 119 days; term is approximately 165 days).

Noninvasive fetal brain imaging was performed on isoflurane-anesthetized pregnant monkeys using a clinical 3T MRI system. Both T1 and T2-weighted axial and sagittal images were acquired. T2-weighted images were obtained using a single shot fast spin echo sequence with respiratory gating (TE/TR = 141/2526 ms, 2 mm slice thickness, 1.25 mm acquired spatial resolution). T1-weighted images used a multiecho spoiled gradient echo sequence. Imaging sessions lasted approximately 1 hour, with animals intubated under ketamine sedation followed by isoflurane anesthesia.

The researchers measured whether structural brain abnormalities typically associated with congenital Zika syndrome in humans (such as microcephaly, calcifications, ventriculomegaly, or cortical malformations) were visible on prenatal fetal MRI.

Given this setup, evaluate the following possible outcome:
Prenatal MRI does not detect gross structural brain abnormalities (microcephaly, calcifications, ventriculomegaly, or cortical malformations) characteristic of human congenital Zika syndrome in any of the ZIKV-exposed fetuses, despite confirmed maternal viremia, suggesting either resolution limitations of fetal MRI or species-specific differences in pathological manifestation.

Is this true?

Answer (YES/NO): YES